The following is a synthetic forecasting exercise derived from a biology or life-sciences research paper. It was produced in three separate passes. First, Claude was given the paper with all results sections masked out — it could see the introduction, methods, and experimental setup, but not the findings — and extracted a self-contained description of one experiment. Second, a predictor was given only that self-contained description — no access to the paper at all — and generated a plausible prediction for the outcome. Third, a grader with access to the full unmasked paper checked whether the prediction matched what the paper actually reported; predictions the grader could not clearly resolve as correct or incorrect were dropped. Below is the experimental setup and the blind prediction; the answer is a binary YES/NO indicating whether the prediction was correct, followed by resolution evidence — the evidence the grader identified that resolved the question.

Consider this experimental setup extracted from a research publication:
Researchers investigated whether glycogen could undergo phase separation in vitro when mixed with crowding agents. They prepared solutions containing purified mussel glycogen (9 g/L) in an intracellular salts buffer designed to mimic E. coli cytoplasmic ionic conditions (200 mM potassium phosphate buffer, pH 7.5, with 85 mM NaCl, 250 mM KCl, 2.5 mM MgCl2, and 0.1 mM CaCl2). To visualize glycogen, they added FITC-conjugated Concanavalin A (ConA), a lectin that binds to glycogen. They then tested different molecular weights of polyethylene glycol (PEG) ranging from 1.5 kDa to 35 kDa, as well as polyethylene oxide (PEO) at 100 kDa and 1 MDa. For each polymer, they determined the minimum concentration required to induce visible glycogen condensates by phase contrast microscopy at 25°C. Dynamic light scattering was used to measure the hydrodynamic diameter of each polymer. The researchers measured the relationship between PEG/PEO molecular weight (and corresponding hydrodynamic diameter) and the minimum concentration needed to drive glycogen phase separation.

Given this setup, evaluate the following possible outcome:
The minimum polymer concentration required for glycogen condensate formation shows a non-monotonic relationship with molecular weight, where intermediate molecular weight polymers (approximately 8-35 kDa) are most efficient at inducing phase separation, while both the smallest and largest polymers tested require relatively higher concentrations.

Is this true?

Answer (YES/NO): NO